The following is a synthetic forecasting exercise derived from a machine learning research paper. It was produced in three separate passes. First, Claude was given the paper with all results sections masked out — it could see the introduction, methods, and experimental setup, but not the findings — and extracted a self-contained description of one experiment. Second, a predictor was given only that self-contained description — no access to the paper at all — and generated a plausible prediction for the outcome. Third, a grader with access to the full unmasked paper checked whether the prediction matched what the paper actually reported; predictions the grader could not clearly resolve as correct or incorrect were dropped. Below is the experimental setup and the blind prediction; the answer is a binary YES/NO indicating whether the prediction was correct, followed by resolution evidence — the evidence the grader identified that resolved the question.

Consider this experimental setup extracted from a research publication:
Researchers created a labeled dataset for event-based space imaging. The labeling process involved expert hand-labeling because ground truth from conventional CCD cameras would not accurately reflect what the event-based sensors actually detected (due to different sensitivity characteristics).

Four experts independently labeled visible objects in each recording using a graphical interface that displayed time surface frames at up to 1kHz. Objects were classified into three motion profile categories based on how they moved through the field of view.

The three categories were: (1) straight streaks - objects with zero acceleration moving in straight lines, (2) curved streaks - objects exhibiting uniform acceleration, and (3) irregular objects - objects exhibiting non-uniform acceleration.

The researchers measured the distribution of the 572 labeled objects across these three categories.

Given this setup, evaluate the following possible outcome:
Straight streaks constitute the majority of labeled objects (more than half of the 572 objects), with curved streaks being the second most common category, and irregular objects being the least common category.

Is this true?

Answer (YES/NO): NO